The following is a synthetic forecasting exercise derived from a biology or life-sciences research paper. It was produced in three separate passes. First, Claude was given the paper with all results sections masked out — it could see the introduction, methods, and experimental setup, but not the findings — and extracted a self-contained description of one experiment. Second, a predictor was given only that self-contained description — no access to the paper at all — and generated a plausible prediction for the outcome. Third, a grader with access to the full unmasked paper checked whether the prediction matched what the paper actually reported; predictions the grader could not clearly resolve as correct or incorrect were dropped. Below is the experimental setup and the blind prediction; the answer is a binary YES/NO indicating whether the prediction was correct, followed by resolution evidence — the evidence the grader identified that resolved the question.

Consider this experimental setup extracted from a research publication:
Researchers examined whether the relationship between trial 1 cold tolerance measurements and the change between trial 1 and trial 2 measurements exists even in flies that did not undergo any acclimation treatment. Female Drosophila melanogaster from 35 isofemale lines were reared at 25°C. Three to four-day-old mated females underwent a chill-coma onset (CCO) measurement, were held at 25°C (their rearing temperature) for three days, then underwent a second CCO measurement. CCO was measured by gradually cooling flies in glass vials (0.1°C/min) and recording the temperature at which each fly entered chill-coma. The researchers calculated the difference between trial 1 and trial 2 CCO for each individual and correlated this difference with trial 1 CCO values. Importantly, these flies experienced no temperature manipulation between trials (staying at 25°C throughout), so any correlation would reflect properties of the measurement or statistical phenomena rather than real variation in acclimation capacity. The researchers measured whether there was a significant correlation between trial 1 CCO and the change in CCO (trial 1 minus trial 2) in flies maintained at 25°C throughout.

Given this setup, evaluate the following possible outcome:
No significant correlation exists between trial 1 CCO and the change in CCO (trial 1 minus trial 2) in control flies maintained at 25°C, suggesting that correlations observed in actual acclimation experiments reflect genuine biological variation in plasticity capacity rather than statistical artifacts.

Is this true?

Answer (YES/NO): NO